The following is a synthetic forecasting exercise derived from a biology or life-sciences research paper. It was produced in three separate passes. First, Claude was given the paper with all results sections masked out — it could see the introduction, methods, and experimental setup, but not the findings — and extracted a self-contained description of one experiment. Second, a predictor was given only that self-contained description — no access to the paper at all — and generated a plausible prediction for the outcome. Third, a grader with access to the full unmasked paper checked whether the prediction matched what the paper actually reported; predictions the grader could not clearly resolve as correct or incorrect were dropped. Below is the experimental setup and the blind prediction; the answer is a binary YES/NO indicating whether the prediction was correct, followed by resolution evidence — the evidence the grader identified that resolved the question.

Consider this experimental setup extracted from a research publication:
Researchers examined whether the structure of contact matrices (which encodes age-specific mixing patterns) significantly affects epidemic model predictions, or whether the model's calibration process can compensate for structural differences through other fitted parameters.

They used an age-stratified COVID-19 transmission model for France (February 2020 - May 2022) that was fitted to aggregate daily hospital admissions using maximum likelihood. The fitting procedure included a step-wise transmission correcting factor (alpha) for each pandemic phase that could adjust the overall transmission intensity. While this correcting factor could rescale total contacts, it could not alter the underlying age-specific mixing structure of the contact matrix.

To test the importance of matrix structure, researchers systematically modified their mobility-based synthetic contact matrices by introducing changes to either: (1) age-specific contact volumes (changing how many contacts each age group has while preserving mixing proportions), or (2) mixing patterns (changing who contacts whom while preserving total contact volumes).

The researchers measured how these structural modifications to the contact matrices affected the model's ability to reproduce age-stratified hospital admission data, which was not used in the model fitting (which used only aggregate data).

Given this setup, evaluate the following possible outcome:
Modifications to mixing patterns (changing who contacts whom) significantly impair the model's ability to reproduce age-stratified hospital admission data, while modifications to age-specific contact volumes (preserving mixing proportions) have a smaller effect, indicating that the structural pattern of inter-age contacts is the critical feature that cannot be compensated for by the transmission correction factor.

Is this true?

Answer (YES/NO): NO